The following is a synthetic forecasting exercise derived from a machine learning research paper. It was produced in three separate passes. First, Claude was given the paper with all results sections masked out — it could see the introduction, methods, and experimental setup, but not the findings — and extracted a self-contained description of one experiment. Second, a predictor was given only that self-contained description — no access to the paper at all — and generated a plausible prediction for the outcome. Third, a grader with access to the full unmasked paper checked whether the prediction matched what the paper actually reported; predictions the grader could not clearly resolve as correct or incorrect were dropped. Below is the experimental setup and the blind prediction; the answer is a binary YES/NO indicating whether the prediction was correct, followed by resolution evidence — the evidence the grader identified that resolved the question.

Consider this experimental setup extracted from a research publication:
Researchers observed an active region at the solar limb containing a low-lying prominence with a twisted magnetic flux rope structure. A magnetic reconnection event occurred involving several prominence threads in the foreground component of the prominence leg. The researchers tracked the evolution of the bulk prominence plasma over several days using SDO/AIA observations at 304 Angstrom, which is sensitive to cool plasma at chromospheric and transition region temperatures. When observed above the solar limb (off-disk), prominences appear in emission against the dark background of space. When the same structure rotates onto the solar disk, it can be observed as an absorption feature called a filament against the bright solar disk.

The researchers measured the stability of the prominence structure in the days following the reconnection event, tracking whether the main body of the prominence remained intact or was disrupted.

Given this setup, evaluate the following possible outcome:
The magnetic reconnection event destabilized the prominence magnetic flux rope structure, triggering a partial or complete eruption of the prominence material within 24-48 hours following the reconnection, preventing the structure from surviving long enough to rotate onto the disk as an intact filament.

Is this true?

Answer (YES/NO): NO